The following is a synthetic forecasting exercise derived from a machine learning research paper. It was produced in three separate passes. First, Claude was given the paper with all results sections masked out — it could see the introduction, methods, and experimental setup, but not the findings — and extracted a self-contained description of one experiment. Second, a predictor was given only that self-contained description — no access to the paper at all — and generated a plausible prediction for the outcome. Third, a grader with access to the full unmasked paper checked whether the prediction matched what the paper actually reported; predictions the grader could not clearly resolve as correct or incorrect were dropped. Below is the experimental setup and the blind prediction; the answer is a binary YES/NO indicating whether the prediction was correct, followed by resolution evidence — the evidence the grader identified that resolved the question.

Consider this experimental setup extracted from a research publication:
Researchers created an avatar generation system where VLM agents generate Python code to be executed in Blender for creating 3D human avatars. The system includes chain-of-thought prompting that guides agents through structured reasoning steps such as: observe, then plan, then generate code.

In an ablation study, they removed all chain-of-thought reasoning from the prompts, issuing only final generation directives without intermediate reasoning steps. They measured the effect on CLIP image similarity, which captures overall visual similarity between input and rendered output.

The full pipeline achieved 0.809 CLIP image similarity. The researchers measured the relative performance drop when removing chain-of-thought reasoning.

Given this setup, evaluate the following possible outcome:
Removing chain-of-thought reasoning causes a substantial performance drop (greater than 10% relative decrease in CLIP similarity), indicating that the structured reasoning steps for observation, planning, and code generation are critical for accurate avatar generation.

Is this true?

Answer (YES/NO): NO